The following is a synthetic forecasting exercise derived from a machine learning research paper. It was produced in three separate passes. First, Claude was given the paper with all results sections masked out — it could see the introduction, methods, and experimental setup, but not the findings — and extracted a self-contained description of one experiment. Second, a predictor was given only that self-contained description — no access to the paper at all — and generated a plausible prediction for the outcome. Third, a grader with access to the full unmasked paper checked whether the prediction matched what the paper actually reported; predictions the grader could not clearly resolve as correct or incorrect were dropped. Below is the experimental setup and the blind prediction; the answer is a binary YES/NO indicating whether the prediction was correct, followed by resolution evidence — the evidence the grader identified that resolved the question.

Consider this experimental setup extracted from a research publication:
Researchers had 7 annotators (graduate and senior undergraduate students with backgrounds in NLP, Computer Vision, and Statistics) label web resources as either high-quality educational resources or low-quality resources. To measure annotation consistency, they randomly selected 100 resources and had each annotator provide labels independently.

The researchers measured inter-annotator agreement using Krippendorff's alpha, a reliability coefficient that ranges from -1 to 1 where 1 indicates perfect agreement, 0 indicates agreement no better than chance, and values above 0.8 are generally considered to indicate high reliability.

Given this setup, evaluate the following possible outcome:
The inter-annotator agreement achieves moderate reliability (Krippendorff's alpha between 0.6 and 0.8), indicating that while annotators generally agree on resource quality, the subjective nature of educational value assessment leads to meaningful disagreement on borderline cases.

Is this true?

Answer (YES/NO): NO